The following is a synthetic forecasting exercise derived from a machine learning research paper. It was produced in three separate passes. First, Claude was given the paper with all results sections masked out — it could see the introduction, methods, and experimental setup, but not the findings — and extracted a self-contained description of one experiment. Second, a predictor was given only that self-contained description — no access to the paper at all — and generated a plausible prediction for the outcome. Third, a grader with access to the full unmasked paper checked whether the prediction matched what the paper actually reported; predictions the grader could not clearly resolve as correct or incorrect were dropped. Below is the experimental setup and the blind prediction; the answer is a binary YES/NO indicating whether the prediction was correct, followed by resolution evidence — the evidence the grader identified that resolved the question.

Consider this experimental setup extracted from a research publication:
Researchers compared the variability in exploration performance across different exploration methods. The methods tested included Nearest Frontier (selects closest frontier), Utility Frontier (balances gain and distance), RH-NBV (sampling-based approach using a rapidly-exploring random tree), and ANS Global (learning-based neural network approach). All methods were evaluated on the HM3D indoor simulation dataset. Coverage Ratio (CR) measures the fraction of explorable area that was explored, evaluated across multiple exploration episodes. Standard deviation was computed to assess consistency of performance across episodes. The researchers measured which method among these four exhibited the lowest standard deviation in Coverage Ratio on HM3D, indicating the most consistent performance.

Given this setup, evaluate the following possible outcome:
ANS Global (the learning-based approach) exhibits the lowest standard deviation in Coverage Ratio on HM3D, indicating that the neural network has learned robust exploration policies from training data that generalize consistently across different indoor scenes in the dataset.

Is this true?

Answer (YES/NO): YES